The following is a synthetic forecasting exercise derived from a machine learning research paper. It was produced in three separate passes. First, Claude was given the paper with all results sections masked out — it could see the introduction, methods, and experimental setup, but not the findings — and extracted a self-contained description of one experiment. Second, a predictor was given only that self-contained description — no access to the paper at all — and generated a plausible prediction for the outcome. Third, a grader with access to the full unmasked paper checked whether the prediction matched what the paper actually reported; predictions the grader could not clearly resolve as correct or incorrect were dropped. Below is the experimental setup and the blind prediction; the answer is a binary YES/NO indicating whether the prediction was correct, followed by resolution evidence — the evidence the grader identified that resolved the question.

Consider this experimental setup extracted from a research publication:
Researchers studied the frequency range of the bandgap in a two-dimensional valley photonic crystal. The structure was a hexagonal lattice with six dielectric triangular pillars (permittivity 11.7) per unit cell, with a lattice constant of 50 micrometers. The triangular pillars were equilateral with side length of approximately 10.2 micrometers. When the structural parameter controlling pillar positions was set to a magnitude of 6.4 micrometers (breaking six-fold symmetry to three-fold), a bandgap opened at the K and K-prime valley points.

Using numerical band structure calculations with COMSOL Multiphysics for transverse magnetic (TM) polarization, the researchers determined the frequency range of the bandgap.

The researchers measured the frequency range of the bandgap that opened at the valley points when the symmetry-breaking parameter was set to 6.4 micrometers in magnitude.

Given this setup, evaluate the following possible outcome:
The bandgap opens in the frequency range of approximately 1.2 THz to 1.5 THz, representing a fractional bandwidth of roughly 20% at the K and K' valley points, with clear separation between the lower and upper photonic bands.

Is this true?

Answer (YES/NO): NO